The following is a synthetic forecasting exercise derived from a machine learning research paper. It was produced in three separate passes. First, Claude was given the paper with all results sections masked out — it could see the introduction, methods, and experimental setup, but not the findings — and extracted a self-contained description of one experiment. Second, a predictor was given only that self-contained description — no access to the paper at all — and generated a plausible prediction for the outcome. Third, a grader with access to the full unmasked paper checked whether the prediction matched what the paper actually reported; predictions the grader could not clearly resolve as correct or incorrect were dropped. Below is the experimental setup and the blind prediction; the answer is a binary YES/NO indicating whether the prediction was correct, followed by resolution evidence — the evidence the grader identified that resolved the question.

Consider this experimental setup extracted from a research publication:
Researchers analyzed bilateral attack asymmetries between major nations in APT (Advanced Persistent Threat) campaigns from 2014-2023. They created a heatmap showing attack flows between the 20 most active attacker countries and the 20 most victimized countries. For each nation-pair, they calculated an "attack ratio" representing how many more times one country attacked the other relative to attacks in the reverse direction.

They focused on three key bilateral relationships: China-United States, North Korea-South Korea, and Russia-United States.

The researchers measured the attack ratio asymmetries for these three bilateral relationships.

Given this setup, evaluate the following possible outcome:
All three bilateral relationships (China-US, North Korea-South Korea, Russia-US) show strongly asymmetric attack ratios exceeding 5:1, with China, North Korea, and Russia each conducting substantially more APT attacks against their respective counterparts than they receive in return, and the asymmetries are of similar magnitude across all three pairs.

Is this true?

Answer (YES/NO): NO